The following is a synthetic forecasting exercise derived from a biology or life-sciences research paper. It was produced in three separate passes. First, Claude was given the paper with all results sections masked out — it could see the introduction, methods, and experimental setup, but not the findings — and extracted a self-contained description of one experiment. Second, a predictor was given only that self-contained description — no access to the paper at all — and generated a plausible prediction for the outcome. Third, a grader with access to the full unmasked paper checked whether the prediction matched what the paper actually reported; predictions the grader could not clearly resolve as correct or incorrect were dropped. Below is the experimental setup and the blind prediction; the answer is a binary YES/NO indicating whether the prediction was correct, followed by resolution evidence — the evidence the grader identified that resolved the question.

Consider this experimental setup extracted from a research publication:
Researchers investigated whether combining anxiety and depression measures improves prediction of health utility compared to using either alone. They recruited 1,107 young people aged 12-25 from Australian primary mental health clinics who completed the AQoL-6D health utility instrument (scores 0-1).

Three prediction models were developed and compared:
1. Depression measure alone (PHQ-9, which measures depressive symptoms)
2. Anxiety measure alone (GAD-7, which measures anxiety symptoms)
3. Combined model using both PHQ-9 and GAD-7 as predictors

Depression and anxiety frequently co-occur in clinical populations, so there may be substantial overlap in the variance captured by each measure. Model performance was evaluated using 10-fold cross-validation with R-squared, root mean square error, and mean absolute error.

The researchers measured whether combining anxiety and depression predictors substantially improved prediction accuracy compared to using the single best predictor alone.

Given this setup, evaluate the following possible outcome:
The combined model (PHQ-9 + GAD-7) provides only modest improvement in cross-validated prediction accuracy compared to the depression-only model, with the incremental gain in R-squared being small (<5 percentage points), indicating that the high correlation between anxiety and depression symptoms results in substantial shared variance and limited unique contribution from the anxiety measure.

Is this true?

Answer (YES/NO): NO